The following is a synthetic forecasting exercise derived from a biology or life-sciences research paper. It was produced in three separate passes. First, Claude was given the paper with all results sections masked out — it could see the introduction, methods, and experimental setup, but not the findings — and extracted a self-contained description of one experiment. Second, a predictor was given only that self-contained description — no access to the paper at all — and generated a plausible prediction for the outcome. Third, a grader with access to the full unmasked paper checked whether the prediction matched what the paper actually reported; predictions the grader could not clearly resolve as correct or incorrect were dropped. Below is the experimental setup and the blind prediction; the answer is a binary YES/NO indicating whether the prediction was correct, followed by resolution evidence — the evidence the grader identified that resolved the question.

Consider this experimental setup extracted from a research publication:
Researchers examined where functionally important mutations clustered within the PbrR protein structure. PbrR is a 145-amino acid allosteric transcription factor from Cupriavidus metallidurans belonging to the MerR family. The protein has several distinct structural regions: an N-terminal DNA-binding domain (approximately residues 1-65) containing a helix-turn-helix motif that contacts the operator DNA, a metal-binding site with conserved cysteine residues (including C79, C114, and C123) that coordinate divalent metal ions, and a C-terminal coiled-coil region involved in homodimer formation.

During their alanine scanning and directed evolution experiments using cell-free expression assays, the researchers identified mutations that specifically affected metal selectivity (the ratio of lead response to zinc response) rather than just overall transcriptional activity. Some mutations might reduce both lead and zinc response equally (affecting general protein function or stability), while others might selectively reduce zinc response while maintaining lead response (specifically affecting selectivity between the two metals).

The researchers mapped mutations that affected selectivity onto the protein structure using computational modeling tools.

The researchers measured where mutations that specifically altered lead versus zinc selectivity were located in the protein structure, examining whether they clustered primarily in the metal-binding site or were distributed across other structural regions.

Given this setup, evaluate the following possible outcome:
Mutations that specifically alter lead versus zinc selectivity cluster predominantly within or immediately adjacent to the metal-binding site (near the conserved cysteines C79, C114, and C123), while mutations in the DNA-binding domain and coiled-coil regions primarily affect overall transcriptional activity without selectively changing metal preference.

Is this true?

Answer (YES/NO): NO